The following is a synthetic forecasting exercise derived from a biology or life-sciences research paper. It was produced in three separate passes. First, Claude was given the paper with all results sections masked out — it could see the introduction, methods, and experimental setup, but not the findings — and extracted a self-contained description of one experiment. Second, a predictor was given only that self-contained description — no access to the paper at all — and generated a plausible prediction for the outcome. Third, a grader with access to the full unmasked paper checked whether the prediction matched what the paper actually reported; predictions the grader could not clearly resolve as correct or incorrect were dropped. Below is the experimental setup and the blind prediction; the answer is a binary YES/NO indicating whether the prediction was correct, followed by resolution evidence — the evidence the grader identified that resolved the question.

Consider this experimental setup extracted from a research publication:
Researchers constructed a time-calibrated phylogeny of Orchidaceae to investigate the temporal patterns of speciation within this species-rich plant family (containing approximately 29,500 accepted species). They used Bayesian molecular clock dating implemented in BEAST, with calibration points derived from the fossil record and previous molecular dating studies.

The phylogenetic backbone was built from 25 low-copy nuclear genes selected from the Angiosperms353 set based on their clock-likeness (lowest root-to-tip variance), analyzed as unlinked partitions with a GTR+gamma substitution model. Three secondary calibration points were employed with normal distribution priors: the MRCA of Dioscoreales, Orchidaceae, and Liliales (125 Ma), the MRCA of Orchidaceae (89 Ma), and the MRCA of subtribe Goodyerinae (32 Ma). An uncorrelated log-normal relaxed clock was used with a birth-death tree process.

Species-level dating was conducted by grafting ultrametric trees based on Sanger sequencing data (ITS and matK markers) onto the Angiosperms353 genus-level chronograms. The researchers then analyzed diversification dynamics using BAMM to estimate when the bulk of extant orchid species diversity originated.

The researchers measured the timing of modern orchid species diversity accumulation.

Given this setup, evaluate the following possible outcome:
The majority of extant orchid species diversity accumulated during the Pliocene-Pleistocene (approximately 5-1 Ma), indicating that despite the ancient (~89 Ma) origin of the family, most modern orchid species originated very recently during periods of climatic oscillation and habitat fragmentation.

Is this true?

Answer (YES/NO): NO